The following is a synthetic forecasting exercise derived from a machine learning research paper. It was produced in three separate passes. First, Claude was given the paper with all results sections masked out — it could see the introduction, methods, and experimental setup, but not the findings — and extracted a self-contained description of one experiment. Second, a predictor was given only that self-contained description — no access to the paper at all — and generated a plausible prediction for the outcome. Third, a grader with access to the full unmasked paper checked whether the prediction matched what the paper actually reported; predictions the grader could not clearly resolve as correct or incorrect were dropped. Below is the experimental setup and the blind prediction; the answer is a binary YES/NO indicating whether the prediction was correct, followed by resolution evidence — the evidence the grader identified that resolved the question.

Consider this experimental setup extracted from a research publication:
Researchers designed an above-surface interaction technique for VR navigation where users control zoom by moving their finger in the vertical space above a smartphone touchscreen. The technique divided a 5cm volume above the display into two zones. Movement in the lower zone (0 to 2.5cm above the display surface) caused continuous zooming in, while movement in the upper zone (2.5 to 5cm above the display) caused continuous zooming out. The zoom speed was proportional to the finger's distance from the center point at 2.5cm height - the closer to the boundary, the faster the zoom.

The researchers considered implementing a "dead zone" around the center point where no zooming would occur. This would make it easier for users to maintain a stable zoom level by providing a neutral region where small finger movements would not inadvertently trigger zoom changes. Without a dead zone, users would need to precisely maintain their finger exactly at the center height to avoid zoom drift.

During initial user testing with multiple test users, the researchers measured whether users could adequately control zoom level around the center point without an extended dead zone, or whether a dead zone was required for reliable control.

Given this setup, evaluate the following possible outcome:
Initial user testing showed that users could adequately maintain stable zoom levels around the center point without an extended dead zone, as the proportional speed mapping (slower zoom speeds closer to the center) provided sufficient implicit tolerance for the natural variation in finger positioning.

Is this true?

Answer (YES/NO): YES